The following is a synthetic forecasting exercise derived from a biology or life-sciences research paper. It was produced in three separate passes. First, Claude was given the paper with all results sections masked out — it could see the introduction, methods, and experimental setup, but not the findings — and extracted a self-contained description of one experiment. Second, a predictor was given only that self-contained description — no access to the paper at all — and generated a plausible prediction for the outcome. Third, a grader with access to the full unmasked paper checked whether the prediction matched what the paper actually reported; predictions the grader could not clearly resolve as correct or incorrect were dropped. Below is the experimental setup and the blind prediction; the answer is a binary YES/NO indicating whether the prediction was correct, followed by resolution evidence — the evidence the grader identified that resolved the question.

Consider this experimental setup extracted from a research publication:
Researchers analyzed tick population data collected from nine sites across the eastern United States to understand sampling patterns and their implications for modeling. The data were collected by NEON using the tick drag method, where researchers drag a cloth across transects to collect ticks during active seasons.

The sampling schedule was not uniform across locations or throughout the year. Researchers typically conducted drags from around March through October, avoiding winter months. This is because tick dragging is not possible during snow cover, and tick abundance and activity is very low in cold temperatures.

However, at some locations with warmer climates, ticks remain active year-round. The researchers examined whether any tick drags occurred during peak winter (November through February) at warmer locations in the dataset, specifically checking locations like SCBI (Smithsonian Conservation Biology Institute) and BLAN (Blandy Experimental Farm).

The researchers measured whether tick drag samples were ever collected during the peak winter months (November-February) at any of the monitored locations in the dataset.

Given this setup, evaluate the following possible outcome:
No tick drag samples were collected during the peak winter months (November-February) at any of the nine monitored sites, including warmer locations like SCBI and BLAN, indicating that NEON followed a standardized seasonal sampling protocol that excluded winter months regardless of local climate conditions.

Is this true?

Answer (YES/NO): NO